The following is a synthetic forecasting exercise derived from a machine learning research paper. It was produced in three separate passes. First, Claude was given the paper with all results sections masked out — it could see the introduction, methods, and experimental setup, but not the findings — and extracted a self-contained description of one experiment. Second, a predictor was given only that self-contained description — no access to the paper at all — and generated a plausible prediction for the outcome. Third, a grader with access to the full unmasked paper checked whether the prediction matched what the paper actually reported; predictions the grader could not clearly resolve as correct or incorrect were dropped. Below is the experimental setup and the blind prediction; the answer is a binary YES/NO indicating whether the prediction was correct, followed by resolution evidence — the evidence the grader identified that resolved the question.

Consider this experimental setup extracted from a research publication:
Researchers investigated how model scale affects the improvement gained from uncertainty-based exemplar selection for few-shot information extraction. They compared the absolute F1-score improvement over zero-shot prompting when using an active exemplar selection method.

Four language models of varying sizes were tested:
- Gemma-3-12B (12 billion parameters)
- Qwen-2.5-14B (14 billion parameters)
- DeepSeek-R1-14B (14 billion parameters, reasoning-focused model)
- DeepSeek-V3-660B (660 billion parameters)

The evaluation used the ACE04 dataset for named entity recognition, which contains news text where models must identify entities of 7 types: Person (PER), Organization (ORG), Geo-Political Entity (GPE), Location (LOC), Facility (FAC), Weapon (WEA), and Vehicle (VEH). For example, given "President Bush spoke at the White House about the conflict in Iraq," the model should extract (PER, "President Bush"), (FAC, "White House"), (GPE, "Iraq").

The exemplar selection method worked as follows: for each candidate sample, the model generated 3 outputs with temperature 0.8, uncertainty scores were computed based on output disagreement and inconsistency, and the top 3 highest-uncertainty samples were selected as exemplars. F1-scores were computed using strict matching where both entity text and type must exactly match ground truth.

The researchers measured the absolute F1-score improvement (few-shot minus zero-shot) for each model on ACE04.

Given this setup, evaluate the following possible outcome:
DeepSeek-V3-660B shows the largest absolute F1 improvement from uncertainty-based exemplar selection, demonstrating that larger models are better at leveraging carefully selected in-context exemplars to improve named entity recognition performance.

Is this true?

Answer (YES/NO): NO